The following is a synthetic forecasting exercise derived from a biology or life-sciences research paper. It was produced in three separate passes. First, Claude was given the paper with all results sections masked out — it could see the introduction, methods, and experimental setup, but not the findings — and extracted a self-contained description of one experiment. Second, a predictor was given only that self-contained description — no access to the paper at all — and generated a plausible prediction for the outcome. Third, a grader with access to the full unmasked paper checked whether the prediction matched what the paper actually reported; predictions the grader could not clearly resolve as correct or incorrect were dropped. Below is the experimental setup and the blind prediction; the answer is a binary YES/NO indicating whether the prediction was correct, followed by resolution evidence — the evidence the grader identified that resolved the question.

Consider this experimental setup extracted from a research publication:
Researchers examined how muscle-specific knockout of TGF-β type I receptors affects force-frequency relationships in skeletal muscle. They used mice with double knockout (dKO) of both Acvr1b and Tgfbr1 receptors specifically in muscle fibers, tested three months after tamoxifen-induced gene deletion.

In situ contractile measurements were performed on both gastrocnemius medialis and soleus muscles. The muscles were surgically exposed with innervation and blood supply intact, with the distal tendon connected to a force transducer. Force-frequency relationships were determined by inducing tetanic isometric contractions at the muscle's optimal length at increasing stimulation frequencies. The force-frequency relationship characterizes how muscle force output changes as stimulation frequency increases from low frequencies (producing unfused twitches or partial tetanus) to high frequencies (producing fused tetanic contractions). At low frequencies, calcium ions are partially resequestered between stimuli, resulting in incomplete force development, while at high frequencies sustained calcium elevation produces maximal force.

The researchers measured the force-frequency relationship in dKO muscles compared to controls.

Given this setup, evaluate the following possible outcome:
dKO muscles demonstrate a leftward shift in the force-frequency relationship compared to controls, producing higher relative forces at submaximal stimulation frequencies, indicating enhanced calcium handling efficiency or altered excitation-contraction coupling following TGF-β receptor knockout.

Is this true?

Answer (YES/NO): NO